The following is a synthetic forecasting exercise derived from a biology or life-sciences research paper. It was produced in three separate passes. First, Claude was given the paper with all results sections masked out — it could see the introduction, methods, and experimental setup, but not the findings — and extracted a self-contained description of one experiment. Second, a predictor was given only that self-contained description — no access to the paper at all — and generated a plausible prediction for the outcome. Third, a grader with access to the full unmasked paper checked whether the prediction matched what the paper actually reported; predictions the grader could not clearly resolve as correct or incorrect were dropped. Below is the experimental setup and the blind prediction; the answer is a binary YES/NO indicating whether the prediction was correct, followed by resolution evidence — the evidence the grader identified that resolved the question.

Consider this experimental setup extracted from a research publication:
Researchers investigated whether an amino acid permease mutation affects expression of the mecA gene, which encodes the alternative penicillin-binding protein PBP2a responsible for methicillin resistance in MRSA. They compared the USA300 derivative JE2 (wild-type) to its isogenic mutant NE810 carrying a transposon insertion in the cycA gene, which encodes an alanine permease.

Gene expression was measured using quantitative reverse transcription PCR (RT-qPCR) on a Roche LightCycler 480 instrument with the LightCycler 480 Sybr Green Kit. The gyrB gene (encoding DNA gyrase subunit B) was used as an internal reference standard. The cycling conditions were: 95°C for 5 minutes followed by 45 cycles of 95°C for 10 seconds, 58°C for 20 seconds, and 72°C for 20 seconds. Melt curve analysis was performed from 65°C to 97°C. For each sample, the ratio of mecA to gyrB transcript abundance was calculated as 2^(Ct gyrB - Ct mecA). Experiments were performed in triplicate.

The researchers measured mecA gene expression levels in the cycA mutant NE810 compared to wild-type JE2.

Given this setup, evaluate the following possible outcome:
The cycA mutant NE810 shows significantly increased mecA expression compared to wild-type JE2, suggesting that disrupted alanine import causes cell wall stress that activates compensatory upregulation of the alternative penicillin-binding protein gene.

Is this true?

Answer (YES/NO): NO